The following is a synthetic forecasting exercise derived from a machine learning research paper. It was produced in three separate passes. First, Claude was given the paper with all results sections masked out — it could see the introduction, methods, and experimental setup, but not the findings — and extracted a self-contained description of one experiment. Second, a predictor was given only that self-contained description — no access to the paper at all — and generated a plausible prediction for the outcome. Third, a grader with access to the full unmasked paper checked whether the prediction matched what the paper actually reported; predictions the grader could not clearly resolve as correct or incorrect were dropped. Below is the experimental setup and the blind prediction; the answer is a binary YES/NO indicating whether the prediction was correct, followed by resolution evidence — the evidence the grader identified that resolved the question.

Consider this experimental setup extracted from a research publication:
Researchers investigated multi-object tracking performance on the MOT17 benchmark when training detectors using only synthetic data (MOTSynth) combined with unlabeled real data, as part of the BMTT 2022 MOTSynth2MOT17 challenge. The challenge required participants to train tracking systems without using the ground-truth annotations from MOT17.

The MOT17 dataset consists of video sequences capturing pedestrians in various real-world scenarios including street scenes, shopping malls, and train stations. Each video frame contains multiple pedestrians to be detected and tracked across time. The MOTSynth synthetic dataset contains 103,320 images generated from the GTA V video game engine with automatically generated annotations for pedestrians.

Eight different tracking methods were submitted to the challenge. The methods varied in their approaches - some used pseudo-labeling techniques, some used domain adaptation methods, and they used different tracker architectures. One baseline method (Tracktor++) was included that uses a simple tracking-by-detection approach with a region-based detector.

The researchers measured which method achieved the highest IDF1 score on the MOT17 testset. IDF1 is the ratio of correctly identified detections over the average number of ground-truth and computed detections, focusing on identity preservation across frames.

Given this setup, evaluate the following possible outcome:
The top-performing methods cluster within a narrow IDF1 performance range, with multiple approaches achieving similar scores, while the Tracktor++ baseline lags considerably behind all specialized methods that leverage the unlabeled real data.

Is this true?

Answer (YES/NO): YES